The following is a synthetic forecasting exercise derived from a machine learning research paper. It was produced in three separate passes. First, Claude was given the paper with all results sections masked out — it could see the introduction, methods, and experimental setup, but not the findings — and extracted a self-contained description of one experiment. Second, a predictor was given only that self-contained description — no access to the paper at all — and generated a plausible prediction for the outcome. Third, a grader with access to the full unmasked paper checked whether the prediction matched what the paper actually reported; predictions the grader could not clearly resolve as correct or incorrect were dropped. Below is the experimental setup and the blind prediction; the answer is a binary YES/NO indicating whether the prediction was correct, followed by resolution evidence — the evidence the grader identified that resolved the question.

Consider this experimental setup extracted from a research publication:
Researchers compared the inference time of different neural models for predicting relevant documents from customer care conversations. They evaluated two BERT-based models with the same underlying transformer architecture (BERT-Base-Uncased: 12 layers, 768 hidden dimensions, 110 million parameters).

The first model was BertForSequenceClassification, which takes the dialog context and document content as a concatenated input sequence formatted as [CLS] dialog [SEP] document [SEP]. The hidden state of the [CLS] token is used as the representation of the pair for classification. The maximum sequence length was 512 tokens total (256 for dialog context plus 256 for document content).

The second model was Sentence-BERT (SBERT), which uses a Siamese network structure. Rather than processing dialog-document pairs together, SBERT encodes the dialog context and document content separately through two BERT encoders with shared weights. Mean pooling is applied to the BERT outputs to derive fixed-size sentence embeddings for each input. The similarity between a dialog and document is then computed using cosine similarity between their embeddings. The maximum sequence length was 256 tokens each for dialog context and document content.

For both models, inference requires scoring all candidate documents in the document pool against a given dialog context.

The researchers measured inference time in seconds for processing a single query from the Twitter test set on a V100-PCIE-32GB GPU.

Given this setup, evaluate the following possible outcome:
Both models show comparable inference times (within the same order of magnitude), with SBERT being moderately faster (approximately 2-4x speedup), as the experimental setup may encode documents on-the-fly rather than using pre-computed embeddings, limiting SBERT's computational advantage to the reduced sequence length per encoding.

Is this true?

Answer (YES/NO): NO